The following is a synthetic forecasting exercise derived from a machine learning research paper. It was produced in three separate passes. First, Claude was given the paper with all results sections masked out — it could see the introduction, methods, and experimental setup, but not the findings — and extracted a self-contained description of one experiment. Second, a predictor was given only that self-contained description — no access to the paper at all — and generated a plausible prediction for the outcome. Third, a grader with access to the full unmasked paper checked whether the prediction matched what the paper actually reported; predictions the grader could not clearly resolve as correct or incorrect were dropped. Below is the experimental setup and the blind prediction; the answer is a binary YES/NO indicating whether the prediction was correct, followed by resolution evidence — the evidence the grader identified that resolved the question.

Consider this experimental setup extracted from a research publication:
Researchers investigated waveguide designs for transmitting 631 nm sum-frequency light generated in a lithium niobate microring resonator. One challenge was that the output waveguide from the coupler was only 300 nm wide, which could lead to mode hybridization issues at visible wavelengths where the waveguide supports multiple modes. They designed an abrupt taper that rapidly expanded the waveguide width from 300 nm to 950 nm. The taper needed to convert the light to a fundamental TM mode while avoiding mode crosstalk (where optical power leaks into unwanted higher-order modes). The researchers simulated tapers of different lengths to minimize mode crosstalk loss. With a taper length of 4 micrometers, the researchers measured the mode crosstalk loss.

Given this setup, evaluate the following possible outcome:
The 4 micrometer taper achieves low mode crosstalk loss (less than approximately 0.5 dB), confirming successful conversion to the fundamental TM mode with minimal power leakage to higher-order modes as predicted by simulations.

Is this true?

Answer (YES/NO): YES